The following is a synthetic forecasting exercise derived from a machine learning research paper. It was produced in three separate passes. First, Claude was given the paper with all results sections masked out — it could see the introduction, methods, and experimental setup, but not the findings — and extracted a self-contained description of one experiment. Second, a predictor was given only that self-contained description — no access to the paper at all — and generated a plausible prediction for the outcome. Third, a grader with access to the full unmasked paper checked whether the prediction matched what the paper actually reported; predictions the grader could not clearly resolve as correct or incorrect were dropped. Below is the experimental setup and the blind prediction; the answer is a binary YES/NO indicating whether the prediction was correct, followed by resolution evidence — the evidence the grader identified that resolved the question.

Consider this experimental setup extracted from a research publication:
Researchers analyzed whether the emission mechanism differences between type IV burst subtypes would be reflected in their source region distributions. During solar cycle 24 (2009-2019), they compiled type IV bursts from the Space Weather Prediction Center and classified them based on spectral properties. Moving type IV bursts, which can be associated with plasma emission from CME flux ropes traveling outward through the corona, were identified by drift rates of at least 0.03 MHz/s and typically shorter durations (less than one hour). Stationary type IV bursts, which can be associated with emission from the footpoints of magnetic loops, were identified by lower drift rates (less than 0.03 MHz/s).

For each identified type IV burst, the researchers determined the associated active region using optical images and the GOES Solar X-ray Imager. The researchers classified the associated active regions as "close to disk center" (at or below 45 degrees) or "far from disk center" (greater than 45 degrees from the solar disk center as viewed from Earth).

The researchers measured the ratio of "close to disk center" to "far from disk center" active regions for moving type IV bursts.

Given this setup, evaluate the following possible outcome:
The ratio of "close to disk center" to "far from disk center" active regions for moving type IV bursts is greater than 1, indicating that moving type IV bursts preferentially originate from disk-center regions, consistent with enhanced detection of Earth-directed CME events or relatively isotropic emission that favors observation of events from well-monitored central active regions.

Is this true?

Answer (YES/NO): YES